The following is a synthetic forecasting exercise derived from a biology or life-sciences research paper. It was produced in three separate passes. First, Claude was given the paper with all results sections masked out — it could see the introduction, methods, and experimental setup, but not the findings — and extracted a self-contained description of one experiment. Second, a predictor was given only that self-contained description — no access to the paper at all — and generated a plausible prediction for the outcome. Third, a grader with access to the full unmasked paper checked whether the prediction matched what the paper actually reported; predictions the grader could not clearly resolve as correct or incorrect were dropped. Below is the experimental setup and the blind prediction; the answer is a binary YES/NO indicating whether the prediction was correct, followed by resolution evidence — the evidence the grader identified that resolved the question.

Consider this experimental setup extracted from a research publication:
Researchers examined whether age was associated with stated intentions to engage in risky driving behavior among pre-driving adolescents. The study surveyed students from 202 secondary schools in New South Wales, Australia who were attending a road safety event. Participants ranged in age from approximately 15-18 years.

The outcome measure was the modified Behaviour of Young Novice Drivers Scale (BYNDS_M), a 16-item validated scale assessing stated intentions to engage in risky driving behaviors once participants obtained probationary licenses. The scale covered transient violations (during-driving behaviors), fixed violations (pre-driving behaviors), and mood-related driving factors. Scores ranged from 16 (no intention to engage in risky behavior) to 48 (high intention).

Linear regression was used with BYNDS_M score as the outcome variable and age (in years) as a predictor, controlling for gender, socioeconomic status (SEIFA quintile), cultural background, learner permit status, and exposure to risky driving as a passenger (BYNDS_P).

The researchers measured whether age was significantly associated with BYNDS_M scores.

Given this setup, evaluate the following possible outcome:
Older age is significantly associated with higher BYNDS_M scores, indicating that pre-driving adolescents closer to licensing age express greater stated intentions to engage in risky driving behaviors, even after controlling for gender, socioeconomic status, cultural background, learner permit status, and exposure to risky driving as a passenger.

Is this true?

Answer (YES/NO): NO